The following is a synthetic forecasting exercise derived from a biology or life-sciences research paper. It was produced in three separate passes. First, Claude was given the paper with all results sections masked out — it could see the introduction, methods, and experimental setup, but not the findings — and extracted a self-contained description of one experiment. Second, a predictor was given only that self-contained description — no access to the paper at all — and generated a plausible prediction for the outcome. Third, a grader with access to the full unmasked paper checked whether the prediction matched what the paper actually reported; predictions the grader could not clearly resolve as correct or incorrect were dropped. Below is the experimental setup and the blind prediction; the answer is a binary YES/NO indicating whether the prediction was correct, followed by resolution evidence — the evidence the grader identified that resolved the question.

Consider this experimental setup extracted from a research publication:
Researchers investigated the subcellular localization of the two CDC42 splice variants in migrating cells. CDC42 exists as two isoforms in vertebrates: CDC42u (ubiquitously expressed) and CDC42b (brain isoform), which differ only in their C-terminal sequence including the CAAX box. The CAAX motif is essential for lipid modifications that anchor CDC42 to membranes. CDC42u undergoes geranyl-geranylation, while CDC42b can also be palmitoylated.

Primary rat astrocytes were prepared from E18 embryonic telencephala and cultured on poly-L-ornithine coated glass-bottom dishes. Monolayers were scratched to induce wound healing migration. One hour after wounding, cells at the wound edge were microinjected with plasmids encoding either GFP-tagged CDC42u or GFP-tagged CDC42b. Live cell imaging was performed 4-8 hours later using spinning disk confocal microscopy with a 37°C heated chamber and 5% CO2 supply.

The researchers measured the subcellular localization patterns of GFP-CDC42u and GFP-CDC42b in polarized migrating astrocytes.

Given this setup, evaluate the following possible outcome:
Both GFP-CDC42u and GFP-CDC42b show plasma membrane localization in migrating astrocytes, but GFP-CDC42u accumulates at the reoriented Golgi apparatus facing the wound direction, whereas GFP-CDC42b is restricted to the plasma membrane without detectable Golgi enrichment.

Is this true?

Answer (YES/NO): NO